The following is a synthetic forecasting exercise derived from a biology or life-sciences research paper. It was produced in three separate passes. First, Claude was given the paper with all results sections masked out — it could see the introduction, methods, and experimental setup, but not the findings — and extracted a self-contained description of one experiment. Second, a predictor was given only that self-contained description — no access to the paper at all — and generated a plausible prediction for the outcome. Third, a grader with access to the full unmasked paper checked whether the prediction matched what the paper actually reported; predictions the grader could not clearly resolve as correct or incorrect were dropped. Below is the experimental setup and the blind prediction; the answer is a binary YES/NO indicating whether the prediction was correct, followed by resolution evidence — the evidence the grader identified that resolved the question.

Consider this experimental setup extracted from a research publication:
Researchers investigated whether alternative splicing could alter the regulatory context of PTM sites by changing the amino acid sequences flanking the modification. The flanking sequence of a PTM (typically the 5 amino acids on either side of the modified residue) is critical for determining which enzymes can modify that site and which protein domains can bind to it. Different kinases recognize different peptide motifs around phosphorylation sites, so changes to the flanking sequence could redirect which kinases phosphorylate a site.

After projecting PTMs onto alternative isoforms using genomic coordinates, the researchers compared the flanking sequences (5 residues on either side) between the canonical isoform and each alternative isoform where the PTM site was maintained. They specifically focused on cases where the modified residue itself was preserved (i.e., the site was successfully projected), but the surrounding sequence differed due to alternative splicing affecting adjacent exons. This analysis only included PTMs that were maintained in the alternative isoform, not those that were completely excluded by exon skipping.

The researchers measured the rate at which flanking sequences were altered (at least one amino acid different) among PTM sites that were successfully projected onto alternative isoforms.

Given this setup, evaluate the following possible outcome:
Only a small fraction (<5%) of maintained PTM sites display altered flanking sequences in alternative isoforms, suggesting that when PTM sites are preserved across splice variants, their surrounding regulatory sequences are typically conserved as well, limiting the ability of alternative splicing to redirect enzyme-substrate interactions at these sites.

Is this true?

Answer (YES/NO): YES